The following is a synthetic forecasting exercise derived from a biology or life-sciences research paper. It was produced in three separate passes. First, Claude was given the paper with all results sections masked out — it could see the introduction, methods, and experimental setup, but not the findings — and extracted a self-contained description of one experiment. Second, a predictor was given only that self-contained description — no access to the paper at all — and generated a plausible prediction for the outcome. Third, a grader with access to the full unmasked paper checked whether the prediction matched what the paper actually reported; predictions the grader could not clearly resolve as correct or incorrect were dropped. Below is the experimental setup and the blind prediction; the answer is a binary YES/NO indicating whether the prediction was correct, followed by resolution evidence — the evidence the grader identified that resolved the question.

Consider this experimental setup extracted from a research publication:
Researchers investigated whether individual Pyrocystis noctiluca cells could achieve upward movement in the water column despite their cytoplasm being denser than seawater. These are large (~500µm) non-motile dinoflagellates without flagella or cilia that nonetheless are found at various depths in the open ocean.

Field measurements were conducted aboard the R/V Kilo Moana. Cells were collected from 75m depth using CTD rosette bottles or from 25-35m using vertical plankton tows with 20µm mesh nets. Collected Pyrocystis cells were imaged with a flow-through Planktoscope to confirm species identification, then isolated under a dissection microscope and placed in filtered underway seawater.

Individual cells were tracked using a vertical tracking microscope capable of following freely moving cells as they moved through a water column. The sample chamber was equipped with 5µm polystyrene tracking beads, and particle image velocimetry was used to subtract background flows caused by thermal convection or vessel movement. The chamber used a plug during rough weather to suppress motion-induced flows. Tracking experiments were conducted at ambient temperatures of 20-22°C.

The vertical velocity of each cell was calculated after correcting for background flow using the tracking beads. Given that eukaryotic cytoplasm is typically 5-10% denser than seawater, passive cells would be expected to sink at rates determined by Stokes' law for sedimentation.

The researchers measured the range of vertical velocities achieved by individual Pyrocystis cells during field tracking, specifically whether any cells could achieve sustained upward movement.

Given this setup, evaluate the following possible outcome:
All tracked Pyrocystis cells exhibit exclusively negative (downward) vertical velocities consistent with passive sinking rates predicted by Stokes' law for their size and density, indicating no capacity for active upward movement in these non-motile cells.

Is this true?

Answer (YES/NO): NO